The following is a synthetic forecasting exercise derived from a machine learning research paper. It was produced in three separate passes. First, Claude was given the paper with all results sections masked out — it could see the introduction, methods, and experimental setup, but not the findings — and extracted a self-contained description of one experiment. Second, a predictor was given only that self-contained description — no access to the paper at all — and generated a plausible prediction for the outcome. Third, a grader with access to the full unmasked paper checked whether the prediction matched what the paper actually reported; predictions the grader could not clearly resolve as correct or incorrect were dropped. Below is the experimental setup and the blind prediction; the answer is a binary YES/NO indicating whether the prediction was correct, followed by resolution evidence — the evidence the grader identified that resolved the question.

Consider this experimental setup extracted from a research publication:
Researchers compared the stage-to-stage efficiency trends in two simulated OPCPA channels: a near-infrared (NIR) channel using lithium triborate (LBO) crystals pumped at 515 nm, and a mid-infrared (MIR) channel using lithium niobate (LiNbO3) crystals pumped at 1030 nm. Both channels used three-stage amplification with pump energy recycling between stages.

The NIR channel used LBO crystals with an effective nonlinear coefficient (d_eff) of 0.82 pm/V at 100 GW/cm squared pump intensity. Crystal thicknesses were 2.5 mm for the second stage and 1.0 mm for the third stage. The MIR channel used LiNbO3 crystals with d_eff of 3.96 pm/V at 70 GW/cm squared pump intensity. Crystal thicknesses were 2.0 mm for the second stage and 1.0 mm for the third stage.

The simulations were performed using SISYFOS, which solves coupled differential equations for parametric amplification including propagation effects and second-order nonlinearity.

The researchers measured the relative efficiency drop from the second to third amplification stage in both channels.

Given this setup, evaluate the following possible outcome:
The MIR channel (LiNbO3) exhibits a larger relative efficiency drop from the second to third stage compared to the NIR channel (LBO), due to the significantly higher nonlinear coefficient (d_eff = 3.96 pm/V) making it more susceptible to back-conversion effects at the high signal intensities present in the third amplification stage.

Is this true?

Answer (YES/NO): NO